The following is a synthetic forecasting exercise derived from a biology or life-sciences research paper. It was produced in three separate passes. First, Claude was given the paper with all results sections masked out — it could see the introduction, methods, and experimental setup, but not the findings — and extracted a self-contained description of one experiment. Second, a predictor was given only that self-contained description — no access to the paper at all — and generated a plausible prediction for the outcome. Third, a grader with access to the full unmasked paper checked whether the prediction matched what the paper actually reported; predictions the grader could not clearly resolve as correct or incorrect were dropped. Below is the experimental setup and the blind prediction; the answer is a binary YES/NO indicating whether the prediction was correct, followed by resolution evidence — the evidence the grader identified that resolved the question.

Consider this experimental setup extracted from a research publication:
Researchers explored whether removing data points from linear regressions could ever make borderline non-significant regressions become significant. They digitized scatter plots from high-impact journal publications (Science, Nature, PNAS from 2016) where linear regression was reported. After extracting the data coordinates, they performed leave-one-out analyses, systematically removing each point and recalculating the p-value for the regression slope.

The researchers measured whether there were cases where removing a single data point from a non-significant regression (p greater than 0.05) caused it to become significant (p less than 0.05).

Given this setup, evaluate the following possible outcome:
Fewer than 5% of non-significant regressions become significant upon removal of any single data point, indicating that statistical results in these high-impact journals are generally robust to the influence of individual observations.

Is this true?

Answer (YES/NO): NO